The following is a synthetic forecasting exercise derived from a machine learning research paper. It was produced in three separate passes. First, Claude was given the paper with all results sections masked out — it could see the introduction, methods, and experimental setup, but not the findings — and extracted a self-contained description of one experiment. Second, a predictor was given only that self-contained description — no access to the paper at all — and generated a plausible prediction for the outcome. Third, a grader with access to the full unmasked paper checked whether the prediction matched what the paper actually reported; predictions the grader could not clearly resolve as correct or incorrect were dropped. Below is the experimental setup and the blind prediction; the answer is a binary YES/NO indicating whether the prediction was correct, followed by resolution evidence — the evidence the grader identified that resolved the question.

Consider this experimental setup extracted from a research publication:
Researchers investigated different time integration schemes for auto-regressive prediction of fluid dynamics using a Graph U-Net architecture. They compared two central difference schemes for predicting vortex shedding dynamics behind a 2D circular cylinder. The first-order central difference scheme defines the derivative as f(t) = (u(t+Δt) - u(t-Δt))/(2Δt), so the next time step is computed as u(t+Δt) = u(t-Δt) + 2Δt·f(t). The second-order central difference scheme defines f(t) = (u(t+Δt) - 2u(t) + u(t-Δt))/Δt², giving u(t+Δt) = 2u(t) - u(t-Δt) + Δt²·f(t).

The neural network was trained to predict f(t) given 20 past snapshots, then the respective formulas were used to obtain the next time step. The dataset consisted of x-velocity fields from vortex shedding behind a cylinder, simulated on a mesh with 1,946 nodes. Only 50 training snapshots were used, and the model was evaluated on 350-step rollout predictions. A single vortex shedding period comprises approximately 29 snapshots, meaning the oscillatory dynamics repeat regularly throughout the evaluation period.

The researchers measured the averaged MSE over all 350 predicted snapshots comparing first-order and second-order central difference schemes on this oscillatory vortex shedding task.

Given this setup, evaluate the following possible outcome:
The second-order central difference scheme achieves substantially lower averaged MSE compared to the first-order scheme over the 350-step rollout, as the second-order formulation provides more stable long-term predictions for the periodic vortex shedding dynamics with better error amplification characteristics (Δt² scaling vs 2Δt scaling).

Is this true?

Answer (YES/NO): YES